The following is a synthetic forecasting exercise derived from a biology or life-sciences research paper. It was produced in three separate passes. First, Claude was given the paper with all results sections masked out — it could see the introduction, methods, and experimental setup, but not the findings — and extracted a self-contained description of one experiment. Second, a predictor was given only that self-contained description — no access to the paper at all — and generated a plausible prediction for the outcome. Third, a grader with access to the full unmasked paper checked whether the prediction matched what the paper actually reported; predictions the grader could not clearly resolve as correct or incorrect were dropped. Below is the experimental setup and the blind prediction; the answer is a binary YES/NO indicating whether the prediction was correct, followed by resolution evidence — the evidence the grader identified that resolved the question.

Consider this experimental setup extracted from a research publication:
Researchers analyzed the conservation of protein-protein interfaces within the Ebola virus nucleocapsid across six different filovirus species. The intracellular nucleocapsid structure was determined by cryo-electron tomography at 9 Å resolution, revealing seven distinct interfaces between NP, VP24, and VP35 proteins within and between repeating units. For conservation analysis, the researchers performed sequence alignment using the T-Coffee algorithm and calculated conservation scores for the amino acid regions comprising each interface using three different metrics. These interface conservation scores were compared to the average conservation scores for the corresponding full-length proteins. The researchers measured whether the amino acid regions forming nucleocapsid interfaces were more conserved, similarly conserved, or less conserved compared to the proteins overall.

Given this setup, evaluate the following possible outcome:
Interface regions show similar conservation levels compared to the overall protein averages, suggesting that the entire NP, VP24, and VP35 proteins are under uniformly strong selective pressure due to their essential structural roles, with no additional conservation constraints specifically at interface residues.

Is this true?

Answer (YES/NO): NO